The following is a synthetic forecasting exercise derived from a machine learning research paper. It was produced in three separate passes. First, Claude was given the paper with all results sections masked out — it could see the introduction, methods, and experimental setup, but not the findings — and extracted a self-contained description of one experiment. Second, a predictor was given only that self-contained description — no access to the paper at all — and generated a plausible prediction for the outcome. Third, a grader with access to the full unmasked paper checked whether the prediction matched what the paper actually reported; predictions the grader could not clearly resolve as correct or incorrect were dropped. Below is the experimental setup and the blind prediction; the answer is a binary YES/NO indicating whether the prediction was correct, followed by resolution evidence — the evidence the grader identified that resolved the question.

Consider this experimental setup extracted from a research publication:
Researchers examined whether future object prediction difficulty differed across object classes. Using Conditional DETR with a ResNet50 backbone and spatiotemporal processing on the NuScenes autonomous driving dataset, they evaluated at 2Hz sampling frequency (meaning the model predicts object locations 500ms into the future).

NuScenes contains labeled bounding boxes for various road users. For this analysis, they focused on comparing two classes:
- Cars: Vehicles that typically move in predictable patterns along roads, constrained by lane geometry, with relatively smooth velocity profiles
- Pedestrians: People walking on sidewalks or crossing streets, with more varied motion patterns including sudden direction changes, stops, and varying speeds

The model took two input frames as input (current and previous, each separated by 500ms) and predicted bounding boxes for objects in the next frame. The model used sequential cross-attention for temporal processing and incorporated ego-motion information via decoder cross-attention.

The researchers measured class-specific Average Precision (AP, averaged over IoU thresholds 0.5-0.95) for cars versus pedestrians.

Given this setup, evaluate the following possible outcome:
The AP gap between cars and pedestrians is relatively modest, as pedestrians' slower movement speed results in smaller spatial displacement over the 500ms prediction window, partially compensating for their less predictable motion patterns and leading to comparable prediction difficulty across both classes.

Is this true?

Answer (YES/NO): NO